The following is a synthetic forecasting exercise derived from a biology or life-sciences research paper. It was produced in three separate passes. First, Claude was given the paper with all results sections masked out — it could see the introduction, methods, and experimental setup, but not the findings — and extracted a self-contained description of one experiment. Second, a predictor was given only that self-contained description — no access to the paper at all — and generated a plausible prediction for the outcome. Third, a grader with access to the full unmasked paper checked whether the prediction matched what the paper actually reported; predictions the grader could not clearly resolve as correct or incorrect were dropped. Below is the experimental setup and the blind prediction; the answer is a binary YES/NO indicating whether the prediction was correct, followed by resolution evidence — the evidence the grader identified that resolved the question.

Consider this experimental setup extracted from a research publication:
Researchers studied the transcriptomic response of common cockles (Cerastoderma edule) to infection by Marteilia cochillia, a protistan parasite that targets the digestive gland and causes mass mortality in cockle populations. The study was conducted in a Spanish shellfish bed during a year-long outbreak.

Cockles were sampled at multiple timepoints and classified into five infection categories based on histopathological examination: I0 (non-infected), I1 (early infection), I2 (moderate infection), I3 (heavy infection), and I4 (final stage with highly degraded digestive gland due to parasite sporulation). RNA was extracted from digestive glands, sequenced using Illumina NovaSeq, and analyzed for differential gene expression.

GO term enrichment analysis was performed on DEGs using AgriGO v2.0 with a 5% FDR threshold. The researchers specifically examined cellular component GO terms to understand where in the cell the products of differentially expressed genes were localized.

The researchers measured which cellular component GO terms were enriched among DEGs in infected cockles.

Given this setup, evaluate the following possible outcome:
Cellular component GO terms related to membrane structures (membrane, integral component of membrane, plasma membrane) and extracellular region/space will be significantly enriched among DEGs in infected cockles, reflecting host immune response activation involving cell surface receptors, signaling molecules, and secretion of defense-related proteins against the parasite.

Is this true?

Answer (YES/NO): NO